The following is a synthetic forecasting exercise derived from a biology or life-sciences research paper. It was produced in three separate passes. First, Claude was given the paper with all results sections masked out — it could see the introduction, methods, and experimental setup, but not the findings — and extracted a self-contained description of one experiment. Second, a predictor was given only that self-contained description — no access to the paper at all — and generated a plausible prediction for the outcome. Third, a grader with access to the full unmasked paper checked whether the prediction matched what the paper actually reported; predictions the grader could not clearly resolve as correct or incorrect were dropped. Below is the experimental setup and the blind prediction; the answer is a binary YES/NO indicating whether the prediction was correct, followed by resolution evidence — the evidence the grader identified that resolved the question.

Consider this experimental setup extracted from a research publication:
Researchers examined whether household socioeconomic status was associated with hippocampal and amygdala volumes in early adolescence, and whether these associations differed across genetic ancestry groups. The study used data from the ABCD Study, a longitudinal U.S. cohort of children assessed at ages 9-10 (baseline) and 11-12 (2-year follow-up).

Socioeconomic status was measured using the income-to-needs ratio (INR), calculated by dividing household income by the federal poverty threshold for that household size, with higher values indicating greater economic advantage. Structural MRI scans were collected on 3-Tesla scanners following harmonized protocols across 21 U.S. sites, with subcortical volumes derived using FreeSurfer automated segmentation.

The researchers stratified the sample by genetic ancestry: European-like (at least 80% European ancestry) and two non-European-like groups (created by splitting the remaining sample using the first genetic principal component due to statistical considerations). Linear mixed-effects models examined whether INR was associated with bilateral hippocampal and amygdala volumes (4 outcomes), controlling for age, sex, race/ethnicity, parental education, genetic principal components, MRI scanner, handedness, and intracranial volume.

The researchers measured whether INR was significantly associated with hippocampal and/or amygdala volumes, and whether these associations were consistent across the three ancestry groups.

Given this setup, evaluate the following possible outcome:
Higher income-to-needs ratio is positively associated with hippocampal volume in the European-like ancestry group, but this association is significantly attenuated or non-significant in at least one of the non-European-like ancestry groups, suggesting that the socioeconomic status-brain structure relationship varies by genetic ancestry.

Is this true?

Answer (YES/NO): NO